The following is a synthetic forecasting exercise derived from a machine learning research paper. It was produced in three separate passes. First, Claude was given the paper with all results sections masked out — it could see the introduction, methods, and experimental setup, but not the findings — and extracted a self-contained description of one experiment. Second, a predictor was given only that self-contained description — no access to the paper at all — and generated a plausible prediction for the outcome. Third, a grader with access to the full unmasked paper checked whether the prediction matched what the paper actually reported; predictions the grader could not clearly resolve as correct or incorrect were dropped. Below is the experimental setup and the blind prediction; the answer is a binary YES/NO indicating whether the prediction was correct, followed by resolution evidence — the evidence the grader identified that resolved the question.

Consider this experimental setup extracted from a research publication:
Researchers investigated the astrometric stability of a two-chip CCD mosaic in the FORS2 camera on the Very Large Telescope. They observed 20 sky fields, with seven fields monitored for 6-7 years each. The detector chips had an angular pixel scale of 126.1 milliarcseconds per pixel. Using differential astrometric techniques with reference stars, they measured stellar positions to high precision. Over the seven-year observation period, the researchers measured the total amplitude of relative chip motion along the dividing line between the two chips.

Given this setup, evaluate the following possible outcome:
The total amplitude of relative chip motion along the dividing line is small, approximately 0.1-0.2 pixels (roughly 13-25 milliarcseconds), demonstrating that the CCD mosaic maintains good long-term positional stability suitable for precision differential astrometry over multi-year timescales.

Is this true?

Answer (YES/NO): NO